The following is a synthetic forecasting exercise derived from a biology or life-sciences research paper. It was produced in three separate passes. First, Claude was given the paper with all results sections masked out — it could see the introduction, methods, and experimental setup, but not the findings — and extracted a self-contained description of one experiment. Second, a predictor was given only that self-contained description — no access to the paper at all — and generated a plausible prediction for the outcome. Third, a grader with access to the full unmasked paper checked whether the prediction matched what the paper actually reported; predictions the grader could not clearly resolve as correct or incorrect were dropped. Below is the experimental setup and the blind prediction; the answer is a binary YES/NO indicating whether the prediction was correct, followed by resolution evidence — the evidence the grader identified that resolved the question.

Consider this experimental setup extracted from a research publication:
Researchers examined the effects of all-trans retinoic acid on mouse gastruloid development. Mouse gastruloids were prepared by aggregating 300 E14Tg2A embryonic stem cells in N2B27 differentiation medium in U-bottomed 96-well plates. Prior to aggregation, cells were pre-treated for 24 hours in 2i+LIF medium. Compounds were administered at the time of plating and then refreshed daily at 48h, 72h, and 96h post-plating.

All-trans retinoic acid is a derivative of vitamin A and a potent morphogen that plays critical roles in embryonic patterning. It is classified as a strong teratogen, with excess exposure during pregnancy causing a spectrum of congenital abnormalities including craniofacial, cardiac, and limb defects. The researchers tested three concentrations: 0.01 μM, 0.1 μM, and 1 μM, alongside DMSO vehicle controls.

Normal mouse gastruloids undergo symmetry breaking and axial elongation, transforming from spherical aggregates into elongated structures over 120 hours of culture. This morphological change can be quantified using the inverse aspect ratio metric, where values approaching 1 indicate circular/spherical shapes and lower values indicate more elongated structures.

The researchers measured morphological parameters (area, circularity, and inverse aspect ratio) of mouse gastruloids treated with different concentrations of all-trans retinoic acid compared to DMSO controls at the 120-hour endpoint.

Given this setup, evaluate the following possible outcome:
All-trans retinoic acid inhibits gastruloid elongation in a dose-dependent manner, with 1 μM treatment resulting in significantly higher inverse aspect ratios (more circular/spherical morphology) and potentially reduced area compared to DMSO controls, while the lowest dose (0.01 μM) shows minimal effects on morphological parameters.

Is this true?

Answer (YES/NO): NO